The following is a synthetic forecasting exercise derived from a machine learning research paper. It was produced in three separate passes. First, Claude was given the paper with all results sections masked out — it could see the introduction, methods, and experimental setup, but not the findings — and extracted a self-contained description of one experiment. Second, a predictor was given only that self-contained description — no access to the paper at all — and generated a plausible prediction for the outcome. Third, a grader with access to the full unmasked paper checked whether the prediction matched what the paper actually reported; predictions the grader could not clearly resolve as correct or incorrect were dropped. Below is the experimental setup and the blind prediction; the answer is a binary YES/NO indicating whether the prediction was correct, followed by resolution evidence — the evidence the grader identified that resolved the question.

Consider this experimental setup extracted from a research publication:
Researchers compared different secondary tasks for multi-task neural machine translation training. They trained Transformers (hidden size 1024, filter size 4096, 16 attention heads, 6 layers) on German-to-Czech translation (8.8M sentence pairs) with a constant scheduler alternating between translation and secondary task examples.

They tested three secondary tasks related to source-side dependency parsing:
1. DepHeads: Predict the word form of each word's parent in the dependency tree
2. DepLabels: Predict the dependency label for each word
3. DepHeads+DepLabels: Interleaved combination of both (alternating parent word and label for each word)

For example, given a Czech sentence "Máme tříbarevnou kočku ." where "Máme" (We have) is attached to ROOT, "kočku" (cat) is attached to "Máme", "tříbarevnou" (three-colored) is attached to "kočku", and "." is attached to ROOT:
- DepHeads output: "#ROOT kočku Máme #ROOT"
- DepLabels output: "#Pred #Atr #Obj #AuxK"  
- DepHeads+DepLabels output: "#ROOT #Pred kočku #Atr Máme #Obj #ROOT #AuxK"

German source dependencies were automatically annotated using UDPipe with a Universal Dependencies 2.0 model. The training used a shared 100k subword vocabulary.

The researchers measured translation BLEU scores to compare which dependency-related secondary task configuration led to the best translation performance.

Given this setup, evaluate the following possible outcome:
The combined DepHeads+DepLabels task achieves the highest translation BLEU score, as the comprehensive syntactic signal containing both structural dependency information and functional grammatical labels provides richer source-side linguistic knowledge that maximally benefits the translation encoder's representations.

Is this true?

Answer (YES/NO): NO